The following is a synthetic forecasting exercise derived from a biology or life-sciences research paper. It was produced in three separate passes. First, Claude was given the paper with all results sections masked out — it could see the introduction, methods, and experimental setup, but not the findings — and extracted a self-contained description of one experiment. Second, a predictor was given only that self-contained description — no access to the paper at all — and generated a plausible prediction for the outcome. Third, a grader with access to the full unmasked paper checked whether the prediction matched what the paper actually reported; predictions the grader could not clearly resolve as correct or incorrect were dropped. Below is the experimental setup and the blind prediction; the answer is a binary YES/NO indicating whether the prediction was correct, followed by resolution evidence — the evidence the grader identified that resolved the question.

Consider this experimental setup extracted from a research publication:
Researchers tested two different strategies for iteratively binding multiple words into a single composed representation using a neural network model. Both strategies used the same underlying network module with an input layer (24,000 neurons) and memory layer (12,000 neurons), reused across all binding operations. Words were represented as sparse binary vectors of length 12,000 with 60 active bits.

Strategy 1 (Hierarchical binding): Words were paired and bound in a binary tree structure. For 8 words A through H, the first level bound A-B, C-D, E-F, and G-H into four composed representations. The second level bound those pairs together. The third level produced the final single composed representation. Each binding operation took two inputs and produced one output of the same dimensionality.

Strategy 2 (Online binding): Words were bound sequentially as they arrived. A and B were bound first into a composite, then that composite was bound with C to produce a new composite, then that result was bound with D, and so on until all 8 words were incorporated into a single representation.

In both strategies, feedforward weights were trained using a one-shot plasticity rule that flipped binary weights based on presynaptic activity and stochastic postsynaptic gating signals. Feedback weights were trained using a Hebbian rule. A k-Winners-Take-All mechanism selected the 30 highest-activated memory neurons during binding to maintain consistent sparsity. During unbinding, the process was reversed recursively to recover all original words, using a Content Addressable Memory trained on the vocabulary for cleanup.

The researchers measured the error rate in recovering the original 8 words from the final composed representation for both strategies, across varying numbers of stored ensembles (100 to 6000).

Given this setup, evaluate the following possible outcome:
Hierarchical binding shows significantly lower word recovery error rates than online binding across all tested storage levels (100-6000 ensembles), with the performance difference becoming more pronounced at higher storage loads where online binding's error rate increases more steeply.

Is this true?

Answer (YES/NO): NO